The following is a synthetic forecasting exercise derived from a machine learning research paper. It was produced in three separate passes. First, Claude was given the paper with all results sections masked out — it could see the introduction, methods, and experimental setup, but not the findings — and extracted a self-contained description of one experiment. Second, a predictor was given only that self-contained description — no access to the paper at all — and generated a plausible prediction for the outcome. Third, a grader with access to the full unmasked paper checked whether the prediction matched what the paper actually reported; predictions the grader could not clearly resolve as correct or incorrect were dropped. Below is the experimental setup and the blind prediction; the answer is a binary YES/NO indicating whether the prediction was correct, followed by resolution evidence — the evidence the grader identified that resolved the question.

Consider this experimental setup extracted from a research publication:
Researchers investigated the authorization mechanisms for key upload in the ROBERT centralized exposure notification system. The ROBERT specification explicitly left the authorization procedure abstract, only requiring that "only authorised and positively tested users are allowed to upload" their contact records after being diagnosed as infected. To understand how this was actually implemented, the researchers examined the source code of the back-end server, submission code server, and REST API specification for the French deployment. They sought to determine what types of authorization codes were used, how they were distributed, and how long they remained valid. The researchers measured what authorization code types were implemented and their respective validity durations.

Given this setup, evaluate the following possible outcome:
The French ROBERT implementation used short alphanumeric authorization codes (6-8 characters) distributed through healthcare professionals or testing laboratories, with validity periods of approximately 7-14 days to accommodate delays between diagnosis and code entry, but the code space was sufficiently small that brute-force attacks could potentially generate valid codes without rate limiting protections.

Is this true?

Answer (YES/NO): NO